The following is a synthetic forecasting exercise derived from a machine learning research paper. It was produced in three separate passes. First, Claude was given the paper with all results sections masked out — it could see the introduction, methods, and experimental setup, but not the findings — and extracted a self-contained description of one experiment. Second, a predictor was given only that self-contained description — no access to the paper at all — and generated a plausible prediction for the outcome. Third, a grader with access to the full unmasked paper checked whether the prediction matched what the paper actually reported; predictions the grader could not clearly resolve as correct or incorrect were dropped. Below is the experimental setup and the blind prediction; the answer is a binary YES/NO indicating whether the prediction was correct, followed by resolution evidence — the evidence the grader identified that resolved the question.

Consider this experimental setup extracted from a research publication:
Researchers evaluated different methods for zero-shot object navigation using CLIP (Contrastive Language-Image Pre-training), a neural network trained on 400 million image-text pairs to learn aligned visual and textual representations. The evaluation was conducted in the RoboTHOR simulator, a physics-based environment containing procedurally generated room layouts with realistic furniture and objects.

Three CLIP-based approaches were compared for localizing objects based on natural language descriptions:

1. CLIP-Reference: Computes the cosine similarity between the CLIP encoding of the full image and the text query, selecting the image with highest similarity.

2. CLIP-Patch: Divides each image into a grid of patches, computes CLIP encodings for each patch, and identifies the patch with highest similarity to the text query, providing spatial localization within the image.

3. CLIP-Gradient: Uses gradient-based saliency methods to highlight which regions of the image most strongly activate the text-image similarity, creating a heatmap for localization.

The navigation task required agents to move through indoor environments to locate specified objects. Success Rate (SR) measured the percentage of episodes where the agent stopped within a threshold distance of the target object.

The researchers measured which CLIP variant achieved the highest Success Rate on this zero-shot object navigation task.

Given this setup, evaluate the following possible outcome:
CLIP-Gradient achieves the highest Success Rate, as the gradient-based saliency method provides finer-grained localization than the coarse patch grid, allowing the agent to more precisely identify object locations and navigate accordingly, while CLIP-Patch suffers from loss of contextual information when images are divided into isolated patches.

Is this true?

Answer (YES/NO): NO